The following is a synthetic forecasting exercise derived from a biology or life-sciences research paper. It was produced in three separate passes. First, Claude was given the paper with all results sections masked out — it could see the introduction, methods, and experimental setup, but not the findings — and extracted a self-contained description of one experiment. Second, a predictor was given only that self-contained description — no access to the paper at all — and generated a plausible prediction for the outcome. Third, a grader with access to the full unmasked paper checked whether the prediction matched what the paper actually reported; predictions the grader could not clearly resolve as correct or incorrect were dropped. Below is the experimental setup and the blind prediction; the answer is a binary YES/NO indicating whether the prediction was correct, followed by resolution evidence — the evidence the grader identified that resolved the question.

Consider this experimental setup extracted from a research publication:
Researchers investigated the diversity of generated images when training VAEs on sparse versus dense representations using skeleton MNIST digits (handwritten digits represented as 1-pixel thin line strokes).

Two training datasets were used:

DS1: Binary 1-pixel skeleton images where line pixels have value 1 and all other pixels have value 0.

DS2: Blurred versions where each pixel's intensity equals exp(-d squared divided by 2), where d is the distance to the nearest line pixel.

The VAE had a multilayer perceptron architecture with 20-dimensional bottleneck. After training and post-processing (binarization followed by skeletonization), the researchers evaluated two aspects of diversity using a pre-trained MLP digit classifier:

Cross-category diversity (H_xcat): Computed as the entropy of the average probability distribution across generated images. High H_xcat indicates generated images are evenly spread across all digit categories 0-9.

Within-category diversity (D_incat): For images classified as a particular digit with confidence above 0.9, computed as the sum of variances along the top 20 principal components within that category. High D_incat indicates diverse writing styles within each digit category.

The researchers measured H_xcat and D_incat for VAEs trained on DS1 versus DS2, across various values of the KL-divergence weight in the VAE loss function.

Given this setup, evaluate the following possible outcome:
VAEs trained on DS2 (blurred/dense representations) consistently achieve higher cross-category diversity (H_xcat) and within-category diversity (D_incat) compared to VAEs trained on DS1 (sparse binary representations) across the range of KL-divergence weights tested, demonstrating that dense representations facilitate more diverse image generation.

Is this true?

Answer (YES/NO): YES